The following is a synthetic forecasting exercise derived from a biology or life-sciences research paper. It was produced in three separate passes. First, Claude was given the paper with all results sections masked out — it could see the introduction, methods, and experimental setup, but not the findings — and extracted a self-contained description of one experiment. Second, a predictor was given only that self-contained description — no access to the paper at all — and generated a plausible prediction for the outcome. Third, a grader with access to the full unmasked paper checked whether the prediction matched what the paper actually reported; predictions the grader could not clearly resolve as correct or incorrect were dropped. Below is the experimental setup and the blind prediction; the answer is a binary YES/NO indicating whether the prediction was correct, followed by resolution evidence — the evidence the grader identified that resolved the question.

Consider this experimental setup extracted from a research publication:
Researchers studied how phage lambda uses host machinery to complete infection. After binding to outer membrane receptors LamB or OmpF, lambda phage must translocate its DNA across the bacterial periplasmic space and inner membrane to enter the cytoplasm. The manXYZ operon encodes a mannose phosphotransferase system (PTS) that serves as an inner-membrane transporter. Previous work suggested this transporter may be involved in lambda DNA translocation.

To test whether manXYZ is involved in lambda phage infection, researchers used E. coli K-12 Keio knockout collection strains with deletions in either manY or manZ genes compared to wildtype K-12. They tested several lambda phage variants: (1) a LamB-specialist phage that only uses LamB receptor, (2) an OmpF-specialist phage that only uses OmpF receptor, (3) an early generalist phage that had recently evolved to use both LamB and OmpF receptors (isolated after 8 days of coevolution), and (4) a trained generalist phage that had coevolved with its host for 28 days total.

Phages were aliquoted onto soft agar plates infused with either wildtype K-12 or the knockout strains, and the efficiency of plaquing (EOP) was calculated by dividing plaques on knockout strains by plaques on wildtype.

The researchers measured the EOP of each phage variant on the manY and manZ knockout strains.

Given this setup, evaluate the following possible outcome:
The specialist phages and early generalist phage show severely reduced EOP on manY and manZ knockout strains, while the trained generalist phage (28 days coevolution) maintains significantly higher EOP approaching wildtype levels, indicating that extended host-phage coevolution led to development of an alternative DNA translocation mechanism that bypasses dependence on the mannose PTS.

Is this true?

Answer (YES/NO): NO